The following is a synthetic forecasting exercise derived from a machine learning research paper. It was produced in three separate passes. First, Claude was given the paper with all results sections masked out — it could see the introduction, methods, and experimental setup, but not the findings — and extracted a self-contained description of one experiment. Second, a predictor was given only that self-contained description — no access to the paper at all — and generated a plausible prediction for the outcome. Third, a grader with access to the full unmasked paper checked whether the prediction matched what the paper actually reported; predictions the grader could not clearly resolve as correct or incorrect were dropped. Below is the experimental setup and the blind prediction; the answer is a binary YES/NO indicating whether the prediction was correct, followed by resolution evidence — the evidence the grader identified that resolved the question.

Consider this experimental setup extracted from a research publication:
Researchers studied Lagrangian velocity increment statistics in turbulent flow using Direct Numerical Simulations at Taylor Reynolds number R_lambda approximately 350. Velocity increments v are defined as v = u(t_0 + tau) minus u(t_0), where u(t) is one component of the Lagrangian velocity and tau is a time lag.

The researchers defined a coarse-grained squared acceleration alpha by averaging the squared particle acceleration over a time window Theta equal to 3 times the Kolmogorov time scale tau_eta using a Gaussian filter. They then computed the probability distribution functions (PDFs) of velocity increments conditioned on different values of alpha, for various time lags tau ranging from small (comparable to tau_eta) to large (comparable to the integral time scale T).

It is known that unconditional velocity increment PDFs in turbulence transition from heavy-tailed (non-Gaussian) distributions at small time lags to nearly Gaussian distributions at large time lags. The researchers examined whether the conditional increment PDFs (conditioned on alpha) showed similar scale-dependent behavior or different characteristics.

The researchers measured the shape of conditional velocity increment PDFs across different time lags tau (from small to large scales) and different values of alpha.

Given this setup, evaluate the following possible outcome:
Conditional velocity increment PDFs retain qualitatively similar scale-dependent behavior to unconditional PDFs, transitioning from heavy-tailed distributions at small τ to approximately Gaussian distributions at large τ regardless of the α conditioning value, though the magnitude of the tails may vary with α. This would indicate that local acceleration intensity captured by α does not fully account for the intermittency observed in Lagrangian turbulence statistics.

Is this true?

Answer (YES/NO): NO